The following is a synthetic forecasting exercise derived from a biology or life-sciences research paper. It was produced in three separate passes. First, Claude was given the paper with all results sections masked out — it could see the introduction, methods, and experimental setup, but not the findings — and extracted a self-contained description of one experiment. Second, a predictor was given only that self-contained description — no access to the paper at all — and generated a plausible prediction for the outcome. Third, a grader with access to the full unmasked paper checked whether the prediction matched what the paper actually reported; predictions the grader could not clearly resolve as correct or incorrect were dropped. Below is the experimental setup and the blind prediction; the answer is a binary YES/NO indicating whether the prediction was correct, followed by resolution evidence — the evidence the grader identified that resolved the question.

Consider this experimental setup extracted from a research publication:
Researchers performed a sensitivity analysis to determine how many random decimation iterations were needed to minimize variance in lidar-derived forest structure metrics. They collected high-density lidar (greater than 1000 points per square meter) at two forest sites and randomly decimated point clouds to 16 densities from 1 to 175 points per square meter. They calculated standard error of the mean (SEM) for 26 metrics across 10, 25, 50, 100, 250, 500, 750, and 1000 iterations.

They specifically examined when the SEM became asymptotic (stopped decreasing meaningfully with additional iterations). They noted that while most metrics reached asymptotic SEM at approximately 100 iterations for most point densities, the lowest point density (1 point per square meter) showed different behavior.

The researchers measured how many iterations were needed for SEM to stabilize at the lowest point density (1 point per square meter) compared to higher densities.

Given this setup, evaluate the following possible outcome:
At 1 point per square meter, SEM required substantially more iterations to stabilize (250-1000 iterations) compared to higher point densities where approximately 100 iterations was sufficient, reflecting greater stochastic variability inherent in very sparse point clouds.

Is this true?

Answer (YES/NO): YES